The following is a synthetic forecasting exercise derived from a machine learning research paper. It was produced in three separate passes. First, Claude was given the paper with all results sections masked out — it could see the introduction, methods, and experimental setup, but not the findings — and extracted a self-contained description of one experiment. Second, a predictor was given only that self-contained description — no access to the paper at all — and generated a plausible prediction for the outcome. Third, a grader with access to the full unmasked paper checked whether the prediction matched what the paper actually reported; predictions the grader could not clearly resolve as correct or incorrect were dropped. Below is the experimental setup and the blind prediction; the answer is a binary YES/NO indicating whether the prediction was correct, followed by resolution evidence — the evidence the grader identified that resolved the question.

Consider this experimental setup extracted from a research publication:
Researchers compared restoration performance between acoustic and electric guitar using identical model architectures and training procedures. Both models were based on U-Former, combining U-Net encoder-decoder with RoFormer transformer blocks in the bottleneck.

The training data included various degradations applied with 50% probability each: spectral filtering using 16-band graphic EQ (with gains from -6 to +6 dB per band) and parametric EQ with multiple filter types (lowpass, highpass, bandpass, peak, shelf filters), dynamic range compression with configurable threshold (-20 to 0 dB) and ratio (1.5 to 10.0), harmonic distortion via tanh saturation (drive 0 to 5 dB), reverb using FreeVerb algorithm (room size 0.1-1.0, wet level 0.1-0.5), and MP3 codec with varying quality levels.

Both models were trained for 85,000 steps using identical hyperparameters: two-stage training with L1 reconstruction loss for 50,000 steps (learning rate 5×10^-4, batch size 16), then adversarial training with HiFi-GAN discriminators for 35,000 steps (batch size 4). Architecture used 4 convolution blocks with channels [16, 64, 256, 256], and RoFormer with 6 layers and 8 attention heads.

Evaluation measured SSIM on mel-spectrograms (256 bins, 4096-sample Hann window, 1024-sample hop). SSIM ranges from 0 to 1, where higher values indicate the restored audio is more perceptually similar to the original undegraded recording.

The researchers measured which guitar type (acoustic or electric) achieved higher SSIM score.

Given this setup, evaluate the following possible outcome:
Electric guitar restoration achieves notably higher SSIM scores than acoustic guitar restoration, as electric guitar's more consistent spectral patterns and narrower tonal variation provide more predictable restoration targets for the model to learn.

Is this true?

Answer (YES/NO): YES